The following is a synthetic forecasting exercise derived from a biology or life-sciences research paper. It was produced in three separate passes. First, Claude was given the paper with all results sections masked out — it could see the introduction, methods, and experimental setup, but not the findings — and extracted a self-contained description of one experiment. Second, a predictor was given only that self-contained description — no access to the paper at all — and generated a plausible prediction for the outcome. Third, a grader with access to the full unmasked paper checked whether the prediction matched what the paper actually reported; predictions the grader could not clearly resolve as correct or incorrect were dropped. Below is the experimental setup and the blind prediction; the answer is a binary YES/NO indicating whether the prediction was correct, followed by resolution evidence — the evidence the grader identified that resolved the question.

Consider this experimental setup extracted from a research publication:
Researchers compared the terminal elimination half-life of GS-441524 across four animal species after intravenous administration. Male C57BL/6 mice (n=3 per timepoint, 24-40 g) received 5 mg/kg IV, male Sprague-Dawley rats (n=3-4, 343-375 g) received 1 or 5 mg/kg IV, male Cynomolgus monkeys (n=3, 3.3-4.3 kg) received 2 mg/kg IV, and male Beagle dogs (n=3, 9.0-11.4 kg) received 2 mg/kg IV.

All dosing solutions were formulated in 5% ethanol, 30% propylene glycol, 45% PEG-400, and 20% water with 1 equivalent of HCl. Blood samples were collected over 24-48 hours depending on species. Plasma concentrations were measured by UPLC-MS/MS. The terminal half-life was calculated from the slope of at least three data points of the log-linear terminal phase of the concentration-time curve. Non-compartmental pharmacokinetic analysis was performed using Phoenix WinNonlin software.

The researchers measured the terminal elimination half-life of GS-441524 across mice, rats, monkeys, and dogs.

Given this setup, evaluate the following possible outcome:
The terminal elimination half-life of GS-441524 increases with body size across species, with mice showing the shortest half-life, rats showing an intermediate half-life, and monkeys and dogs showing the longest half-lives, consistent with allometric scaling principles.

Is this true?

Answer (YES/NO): NO